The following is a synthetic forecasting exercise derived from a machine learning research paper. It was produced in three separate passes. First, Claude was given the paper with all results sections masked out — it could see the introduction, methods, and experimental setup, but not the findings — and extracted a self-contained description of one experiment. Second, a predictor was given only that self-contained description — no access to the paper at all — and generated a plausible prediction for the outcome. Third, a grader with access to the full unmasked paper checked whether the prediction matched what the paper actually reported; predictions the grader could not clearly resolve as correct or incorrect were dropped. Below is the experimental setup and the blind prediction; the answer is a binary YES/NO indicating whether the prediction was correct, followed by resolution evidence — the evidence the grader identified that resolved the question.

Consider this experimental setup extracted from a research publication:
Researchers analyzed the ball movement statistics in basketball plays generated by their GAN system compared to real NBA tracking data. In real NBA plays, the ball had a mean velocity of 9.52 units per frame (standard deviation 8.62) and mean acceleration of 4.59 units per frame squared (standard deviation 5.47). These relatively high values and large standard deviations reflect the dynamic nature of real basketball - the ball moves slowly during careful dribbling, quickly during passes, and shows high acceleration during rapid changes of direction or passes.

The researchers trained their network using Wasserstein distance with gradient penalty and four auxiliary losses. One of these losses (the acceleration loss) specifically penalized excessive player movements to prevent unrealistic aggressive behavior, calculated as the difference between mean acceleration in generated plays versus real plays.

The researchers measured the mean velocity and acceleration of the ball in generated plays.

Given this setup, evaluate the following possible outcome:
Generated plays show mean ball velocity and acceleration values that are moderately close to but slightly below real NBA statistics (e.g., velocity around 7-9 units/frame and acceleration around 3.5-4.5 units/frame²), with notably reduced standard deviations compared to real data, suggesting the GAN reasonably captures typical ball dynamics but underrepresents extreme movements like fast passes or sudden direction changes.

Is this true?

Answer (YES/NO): NO